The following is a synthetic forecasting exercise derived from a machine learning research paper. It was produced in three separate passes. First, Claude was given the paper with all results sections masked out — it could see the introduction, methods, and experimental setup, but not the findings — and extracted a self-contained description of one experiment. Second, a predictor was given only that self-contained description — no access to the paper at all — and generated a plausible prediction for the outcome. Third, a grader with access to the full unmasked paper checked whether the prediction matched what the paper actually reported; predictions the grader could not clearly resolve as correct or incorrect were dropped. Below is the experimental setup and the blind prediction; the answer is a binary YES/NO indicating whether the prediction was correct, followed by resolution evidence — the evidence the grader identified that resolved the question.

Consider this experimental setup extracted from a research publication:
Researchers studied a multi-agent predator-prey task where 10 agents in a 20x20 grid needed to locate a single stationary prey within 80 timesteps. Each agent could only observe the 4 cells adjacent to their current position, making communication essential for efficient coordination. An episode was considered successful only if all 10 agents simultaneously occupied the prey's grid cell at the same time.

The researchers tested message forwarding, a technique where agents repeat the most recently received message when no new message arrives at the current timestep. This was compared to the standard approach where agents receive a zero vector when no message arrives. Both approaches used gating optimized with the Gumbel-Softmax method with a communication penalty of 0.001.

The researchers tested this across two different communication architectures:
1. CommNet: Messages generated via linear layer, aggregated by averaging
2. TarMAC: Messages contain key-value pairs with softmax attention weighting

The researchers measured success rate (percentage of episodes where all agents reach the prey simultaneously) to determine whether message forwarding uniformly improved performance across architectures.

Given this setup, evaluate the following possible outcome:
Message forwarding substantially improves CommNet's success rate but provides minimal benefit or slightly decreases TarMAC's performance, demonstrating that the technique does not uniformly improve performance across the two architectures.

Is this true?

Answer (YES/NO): NO